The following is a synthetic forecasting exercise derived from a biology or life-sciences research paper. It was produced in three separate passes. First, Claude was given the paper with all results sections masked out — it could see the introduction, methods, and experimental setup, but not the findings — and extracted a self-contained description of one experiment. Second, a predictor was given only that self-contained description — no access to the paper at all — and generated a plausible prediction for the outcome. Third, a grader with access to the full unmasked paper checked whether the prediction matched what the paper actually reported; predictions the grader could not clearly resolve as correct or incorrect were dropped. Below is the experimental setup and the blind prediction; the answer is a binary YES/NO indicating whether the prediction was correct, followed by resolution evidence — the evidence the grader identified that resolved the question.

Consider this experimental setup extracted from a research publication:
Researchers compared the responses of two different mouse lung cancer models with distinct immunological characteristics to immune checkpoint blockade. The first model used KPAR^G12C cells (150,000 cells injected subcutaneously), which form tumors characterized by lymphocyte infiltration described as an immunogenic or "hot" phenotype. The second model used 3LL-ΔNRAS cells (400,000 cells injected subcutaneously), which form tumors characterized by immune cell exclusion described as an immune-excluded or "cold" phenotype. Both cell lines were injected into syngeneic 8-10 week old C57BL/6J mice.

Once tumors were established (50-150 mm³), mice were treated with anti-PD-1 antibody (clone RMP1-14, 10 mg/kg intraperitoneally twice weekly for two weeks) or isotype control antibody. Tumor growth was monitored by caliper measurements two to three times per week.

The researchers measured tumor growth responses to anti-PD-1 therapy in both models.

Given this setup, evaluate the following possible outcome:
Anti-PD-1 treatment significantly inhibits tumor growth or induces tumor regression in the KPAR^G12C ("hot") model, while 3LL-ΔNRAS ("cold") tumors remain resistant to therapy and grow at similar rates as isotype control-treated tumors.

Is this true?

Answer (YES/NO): YES